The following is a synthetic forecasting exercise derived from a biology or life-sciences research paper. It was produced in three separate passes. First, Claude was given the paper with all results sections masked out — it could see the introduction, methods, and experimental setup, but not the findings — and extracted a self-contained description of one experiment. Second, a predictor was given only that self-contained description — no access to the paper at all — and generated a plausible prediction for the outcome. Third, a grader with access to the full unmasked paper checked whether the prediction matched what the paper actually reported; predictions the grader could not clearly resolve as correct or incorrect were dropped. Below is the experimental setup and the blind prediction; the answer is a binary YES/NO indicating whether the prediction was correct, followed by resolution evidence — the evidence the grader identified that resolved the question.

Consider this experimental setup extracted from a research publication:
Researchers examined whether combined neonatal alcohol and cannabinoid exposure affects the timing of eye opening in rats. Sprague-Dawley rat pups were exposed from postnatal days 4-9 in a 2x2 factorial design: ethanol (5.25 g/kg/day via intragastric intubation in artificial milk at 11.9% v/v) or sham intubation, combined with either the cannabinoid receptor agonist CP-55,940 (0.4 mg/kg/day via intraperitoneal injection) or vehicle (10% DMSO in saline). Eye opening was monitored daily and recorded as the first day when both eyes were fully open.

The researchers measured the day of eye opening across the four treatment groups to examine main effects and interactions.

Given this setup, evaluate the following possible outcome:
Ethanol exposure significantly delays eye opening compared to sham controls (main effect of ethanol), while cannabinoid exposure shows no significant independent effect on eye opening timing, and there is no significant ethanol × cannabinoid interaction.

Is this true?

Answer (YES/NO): NO